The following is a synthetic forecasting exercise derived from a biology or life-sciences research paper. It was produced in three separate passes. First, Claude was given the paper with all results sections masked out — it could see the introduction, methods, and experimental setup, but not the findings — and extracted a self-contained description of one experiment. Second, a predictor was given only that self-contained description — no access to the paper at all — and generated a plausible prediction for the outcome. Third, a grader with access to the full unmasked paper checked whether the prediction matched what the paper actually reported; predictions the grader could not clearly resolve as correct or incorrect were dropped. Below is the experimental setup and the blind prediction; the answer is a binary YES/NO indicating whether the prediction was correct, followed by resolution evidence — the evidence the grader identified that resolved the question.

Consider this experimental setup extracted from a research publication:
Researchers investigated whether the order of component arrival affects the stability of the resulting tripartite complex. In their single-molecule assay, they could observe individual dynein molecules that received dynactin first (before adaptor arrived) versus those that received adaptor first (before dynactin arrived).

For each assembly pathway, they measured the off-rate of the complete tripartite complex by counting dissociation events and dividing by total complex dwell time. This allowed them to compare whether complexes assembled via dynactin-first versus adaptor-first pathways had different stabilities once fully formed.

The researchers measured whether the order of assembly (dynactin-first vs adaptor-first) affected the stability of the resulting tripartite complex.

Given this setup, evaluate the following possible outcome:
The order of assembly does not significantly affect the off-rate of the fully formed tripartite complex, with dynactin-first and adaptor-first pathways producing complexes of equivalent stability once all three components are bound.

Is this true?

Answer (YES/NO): NO